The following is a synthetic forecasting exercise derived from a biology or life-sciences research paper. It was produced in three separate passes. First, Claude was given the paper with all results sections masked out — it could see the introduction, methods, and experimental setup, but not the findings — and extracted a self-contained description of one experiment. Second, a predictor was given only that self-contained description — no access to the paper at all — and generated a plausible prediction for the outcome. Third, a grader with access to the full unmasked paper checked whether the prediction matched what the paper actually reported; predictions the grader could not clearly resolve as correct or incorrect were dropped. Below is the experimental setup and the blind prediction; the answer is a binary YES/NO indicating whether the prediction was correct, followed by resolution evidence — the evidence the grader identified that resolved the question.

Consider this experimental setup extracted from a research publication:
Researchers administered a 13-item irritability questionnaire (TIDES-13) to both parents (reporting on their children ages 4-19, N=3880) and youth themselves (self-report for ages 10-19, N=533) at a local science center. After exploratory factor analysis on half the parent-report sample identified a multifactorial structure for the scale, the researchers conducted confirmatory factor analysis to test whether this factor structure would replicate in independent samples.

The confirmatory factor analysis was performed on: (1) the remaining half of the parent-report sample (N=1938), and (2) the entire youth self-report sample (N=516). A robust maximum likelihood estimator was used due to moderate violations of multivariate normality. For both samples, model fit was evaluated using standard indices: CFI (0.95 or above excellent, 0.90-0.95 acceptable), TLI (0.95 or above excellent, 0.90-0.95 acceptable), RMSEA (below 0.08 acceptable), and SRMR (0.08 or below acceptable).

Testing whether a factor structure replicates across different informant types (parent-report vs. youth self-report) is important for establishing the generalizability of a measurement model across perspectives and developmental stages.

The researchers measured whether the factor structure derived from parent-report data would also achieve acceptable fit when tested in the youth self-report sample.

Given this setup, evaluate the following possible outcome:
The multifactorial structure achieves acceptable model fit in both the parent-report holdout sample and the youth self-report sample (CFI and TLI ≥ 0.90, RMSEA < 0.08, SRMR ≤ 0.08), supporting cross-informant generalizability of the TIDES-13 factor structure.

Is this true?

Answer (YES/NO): YES